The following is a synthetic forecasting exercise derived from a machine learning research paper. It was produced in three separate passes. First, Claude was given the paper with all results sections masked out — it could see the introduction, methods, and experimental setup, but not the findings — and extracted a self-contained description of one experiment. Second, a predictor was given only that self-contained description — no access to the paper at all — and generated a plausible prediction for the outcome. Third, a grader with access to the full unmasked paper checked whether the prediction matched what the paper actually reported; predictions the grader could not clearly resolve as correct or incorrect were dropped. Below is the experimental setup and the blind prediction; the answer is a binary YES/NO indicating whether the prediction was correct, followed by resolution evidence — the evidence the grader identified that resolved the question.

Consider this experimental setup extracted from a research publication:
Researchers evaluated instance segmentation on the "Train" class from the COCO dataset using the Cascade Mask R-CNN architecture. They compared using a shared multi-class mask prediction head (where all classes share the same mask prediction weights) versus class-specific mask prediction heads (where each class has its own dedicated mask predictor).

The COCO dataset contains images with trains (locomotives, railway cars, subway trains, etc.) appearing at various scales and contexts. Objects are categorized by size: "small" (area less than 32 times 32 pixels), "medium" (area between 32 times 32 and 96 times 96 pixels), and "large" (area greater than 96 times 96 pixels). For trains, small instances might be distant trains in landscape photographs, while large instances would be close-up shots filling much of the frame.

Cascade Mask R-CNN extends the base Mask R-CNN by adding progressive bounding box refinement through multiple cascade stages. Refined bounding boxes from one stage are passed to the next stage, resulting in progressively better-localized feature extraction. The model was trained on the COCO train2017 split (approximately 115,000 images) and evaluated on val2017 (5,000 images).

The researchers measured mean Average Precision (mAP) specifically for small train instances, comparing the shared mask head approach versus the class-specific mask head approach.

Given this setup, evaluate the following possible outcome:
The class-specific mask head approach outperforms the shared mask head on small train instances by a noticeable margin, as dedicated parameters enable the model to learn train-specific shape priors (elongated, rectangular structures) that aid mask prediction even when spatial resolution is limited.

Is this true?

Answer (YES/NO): NO